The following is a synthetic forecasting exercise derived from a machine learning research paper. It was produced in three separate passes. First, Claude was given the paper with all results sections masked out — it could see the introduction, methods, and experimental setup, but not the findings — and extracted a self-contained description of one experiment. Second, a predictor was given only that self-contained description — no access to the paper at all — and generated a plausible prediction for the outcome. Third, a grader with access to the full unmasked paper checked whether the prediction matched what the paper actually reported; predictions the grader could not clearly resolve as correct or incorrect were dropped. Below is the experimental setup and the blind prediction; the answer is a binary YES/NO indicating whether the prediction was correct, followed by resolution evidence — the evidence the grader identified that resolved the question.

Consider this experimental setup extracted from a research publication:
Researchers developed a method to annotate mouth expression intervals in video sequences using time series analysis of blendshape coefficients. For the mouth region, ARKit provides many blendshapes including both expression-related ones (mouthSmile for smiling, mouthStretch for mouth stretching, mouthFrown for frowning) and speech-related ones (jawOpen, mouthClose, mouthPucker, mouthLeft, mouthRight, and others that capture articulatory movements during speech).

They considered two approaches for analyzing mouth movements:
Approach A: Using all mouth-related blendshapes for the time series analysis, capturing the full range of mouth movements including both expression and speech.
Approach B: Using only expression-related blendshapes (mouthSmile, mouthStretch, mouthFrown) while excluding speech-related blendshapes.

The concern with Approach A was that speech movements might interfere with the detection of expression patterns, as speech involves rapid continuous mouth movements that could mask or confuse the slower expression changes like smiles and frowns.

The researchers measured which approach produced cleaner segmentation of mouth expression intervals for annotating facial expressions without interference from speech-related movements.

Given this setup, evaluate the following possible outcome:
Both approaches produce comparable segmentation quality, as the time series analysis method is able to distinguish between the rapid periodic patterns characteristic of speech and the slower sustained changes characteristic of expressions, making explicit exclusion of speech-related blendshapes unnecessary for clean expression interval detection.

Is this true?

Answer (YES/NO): NO